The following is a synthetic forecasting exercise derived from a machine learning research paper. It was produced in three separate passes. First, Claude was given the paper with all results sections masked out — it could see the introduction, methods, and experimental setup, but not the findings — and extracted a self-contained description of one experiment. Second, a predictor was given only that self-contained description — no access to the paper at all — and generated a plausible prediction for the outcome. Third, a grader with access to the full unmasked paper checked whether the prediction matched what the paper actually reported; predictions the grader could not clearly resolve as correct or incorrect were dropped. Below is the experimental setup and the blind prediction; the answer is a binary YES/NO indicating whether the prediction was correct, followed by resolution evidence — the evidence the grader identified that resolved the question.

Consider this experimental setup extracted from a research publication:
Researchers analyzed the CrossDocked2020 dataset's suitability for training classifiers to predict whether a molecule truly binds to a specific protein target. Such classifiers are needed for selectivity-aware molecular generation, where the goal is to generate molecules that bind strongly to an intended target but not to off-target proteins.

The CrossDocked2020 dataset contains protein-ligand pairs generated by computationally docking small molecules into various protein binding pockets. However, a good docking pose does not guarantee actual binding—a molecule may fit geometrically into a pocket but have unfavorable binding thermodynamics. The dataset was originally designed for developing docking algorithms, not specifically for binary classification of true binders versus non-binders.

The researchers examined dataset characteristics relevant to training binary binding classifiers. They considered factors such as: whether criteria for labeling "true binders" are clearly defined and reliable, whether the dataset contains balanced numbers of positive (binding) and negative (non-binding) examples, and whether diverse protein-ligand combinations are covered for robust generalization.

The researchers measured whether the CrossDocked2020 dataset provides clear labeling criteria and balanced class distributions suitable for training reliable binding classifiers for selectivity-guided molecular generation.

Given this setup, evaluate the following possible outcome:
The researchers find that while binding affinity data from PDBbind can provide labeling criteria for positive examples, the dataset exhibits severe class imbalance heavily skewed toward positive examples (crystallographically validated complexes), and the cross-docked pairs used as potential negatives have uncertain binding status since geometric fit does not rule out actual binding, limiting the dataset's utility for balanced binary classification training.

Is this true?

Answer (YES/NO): NO